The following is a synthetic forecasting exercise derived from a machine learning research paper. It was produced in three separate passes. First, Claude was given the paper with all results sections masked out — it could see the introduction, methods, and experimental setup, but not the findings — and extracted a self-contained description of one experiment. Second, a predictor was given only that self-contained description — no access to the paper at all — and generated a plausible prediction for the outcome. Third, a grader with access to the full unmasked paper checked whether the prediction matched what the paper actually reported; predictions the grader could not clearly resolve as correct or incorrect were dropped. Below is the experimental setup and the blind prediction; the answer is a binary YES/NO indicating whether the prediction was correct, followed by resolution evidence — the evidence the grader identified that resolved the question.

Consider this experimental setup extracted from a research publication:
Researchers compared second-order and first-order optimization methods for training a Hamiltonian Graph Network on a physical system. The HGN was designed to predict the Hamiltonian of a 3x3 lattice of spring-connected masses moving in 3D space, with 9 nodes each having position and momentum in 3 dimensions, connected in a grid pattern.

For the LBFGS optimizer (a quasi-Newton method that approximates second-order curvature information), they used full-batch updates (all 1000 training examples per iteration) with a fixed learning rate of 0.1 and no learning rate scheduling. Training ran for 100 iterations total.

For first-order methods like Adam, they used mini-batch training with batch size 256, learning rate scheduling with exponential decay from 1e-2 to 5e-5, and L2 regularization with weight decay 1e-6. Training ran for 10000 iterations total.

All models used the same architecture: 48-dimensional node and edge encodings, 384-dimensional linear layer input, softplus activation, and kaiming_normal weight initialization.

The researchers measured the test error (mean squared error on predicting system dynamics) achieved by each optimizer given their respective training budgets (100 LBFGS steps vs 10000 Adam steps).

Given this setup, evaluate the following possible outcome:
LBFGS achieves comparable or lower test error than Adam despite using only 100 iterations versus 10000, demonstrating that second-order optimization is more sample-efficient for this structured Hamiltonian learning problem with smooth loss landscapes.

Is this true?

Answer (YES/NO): YES